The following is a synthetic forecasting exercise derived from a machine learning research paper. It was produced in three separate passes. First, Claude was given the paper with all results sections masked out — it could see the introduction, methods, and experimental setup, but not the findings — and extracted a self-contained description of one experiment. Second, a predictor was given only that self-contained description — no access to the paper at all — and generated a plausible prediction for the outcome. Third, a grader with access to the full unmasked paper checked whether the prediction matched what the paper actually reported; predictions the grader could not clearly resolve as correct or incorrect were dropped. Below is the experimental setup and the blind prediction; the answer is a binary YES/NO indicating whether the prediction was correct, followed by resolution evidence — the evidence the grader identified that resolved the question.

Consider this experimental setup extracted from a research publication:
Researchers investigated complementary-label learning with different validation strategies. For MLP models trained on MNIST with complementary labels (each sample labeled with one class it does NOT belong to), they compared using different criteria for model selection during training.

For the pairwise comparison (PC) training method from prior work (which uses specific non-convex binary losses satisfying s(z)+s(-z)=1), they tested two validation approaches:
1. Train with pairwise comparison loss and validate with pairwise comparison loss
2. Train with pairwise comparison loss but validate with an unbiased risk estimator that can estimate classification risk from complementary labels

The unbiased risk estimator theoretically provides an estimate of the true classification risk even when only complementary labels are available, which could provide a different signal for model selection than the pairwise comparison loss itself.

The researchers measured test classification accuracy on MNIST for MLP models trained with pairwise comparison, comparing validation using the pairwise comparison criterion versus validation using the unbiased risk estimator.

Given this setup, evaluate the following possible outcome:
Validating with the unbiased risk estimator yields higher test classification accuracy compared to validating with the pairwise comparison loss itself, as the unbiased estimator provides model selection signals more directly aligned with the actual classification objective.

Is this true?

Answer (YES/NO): YES